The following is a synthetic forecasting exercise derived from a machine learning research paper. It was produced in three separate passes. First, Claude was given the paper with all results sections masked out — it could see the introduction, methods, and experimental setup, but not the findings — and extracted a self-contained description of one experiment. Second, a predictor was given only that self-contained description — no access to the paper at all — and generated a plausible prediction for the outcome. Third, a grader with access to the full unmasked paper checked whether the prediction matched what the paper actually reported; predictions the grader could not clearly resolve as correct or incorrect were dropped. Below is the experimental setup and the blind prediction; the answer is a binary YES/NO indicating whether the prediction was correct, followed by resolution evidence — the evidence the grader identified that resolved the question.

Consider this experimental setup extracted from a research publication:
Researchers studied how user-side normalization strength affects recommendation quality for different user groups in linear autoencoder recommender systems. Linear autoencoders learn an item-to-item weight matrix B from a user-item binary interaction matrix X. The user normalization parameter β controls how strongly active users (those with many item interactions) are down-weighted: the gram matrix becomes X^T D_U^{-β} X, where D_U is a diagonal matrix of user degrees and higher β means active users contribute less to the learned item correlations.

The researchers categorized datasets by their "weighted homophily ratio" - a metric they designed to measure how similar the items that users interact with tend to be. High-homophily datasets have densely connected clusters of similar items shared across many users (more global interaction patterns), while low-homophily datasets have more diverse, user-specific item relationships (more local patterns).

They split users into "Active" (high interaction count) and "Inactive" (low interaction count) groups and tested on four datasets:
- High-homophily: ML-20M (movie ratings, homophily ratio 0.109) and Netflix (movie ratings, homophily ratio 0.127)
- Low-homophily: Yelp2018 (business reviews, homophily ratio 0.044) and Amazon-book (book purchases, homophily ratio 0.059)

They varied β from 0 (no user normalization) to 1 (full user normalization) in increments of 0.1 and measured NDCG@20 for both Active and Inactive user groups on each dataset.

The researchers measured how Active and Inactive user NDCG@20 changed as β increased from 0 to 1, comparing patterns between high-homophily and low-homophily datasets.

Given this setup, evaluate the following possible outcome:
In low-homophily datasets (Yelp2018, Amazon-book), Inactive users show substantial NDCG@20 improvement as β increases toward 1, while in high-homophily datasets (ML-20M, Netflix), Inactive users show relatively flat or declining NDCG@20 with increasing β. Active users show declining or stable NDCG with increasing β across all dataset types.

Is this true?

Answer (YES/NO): NO